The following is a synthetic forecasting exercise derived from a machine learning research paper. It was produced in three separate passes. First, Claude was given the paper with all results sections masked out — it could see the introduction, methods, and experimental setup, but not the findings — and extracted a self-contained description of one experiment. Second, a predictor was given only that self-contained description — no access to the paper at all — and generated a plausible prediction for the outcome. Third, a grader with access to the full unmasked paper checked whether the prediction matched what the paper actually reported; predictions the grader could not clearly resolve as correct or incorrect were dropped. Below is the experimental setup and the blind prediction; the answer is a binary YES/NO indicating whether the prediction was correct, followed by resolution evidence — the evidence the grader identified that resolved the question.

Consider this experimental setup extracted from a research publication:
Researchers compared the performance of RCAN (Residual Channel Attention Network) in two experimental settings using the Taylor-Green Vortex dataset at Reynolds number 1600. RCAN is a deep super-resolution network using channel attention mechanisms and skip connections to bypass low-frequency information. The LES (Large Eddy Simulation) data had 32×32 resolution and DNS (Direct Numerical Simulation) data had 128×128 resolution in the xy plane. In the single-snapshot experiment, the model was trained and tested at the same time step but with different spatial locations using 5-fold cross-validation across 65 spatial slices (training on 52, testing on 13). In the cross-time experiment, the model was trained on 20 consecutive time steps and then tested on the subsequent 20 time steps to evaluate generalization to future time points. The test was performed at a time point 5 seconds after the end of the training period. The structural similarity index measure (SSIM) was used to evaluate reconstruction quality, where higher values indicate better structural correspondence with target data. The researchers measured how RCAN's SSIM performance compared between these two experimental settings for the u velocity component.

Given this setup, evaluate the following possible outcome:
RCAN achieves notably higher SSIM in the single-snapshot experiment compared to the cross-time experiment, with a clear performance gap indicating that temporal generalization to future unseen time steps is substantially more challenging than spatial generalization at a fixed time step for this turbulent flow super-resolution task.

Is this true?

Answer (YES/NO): NO